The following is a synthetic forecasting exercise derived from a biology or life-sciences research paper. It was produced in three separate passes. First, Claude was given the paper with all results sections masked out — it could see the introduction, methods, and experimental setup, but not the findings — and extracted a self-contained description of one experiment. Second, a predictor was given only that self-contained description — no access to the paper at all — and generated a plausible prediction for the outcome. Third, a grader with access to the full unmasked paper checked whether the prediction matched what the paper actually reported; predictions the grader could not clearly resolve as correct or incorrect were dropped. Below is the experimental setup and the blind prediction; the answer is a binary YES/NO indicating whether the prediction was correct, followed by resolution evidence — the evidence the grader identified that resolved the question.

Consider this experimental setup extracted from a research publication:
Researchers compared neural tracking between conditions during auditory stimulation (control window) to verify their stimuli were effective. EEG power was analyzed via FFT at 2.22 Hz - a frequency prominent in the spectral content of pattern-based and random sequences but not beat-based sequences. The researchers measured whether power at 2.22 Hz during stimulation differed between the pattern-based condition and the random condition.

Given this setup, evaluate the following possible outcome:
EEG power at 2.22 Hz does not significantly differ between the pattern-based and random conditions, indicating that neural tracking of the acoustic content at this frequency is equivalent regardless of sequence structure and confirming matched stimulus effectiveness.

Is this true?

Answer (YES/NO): NO